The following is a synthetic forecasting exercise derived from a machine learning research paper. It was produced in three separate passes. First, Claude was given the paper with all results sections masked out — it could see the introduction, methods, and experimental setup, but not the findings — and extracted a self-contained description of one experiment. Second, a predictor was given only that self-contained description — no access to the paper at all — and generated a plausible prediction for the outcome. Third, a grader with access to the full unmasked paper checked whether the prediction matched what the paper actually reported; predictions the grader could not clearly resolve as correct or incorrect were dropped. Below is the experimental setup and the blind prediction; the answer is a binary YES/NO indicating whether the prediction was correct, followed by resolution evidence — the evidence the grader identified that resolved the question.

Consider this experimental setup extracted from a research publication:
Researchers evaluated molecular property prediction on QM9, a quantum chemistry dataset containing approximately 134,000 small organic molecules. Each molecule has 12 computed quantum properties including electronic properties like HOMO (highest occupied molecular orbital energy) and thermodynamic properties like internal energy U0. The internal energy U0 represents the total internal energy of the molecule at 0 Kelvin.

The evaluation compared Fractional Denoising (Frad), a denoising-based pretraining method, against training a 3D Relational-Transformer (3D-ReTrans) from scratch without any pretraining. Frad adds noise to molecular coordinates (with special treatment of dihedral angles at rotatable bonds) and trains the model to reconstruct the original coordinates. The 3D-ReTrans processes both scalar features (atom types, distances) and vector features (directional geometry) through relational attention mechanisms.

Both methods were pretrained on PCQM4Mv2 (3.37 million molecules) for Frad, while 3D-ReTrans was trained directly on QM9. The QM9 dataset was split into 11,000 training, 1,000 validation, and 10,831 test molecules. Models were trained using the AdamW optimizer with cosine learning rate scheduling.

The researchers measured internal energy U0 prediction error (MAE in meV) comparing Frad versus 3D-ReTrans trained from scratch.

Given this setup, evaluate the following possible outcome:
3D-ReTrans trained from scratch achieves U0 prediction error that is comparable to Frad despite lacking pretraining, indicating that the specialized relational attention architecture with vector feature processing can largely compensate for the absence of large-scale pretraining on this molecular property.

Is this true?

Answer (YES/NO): NO